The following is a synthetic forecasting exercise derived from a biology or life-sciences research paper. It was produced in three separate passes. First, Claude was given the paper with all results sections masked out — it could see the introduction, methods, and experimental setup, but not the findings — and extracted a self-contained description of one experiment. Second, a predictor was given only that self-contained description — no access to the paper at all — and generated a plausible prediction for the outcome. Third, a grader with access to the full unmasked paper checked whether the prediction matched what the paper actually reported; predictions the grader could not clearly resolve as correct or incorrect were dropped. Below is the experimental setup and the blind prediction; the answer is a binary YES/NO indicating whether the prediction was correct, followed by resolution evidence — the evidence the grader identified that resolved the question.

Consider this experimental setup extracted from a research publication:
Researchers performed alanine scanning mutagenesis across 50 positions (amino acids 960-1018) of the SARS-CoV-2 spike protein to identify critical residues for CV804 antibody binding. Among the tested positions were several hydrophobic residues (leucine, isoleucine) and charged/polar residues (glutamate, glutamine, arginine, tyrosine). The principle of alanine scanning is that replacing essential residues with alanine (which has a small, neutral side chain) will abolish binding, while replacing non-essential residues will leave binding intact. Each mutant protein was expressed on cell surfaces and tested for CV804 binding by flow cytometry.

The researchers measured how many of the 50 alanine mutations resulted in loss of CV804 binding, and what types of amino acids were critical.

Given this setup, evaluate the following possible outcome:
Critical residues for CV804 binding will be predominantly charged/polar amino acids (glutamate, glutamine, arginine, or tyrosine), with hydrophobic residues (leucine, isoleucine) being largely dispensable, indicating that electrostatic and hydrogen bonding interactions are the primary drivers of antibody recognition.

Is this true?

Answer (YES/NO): NO